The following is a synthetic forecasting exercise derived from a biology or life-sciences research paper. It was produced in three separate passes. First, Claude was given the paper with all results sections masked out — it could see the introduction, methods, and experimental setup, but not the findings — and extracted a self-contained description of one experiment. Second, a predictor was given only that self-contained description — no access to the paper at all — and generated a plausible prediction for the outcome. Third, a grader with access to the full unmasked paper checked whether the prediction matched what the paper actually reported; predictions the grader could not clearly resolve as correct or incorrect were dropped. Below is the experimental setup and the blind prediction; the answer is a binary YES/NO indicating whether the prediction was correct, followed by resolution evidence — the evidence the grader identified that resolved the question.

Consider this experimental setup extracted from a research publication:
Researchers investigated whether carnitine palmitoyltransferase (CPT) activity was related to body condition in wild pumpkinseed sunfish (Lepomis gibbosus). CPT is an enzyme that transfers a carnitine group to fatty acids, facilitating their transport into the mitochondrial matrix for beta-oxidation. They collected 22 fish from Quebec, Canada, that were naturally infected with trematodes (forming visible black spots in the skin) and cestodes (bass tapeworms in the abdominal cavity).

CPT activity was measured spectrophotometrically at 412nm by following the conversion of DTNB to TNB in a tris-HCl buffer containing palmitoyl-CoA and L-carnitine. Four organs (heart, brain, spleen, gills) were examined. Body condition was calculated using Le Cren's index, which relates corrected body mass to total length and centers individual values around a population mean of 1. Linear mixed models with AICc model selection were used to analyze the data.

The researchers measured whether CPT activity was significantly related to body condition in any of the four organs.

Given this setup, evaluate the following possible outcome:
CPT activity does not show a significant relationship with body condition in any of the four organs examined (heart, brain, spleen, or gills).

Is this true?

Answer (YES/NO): YES